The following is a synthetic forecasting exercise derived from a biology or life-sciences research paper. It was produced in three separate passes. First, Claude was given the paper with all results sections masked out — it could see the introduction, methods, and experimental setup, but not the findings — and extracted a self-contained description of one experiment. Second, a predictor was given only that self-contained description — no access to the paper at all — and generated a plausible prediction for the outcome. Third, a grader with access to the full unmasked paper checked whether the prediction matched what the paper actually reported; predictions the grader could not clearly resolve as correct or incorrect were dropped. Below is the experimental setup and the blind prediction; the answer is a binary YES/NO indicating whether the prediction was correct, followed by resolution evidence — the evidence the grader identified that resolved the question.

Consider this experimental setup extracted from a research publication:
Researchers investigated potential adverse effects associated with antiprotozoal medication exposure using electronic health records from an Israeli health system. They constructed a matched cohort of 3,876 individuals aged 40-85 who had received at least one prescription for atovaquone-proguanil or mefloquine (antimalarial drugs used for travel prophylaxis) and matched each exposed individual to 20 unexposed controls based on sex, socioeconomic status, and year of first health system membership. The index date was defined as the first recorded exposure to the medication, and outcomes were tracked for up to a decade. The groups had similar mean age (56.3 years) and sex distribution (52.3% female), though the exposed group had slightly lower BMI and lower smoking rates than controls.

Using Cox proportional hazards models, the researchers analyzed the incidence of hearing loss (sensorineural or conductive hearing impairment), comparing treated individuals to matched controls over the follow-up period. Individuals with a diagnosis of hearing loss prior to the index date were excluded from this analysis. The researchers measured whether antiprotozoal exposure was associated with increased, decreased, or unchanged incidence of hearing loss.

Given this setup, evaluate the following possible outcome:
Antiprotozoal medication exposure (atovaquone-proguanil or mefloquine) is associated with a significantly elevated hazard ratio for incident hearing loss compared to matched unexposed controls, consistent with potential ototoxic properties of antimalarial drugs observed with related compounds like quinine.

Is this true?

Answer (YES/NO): YES